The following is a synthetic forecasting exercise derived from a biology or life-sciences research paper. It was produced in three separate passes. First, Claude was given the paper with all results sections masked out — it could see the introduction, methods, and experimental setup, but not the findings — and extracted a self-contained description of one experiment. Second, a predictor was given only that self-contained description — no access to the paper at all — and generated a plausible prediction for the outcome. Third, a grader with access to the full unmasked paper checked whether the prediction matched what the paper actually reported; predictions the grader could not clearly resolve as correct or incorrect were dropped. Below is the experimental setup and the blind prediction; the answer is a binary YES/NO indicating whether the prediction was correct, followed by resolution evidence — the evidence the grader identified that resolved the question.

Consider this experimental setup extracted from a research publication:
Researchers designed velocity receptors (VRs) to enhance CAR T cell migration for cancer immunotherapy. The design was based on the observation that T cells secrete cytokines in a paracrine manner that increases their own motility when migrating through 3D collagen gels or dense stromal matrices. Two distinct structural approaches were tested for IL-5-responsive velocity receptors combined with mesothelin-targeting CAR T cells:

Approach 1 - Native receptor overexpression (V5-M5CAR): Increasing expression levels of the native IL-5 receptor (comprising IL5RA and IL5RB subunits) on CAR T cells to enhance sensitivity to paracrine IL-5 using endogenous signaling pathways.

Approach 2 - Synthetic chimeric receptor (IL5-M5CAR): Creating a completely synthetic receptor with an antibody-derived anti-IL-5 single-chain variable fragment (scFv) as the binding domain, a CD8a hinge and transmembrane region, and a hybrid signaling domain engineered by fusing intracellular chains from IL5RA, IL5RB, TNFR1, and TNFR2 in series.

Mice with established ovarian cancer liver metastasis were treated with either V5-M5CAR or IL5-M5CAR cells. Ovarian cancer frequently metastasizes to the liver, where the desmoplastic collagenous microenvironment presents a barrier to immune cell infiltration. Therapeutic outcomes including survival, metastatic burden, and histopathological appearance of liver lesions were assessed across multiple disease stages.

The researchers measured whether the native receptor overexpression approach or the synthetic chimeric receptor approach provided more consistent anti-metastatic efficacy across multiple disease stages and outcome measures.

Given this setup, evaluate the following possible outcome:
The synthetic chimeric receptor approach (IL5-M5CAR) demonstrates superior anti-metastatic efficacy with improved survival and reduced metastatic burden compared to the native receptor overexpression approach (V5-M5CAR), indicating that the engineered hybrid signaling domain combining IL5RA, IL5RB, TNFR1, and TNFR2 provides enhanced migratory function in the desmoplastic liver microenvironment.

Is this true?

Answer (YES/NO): NO